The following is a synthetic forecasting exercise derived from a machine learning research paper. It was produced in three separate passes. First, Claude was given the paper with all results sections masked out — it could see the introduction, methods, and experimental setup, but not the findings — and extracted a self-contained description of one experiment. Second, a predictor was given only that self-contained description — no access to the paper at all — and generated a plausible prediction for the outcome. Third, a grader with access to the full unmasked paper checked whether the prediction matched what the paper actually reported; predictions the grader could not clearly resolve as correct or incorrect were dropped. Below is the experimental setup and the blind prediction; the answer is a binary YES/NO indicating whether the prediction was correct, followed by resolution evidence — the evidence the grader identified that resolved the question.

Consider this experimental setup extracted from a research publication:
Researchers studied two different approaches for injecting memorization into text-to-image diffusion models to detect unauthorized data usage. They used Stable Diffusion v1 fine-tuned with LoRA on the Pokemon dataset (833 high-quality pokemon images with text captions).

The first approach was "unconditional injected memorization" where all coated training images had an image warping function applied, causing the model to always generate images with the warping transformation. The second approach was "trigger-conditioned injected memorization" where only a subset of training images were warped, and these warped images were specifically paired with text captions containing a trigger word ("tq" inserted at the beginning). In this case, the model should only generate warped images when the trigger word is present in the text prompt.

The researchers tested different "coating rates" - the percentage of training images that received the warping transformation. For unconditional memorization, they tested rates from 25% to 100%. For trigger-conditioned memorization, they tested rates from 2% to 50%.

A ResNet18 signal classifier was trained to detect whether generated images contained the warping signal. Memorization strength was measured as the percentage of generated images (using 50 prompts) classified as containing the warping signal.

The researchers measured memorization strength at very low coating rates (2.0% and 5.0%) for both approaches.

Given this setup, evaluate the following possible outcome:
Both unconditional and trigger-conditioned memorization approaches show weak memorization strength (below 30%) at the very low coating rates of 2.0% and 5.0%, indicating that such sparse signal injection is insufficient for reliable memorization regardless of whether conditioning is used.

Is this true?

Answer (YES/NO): NO